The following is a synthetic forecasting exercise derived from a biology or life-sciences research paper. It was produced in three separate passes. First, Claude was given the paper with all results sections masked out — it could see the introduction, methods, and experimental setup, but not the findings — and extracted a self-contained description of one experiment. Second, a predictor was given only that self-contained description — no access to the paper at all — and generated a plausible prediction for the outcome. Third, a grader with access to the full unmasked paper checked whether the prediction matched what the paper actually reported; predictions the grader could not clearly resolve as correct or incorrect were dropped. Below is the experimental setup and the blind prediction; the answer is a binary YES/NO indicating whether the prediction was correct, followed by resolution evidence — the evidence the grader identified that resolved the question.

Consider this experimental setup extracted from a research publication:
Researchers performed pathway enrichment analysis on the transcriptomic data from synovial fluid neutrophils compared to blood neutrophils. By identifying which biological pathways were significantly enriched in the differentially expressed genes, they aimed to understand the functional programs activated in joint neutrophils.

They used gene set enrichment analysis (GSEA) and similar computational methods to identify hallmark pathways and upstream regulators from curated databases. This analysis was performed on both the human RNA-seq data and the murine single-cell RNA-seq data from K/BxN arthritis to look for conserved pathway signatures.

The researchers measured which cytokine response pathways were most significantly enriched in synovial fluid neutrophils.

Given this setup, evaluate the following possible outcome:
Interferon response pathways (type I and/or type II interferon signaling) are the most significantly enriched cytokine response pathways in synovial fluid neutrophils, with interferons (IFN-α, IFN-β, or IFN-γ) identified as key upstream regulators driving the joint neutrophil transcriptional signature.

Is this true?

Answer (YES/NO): YES